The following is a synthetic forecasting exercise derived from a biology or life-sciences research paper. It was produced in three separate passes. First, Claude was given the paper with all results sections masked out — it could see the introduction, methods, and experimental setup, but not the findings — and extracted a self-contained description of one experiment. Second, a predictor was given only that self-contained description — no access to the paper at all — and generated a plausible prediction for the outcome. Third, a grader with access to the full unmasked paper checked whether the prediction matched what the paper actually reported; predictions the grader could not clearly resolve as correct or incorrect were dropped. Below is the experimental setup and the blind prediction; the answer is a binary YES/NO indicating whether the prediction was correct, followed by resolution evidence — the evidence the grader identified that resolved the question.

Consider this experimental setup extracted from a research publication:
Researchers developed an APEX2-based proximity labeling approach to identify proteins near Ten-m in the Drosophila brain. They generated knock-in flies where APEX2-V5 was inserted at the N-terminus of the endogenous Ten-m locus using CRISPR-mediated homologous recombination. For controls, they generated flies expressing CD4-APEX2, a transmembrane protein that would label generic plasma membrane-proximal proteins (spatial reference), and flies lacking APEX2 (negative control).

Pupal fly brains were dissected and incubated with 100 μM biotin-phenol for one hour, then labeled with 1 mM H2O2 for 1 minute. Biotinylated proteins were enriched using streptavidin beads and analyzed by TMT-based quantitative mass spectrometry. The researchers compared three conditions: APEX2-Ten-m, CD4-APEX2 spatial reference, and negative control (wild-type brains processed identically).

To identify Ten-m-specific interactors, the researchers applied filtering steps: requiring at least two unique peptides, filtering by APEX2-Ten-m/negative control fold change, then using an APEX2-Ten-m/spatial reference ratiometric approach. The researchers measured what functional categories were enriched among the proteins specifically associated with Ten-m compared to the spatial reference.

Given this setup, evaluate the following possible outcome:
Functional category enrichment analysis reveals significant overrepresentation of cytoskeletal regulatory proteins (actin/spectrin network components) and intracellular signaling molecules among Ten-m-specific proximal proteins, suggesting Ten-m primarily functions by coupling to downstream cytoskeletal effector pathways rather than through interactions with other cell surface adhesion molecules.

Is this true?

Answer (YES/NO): YES